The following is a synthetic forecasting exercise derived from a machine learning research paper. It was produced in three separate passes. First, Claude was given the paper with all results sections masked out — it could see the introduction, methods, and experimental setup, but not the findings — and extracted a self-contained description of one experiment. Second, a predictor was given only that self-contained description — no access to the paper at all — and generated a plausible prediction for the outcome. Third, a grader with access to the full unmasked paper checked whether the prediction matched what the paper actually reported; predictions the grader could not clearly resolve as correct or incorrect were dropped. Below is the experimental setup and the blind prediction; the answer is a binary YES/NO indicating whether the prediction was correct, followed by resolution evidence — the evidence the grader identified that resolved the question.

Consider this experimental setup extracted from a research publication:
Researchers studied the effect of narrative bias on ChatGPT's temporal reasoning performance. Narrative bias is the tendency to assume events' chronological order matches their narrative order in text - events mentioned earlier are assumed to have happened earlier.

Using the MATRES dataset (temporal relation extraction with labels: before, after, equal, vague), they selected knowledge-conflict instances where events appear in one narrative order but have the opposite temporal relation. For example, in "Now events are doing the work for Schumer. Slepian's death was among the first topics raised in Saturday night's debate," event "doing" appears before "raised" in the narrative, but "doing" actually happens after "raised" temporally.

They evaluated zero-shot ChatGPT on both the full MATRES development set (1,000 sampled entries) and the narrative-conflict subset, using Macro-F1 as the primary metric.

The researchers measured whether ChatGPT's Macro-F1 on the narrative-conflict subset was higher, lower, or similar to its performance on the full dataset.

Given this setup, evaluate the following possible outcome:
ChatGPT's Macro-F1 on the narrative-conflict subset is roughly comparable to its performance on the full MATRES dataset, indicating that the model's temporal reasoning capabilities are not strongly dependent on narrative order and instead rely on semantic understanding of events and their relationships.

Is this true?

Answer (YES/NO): NO